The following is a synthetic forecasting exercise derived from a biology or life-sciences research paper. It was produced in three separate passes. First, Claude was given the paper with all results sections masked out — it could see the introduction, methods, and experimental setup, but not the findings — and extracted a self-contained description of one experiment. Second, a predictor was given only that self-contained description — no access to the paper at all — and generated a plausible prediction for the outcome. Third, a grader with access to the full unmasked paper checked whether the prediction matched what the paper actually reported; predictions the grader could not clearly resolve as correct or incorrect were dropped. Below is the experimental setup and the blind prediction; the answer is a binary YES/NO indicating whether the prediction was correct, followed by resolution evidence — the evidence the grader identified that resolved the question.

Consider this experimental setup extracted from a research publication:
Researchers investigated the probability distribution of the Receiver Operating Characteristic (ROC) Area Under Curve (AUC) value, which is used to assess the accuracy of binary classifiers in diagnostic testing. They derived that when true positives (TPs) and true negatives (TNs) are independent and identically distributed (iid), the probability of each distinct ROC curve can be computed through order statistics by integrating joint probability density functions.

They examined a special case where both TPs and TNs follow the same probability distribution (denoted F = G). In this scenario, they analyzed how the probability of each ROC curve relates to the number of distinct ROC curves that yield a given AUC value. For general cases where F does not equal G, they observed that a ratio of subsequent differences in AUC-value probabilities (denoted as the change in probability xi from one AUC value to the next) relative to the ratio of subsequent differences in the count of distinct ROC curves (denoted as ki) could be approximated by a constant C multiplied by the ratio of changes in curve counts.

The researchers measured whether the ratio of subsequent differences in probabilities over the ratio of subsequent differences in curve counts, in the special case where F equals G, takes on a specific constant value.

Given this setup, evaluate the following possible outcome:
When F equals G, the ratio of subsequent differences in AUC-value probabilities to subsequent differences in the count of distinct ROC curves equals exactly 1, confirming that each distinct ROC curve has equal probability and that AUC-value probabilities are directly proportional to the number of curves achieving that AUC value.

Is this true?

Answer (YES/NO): YES